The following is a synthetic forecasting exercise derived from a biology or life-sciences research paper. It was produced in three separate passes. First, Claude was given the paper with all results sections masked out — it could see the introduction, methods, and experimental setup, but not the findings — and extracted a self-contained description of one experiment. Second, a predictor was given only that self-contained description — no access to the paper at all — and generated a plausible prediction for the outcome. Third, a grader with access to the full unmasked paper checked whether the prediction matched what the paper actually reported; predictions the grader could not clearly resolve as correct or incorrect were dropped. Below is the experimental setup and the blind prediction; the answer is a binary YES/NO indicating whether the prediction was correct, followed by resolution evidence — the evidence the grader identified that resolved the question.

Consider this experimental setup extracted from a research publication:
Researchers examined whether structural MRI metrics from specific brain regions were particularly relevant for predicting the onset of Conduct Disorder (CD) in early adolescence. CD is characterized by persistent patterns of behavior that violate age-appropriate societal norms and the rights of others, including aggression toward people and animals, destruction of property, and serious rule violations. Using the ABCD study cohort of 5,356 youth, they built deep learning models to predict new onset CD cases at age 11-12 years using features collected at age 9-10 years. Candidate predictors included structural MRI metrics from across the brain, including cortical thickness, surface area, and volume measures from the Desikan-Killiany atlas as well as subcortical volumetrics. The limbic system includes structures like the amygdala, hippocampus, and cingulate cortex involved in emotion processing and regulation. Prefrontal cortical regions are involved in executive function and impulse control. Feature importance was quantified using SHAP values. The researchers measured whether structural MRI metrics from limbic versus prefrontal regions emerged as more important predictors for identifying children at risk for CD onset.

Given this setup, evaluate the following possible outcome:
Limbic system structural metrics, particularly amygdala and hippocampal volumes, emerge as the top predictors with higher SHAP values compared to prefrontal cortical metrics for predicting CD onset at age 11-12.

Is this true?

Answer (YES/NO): NO